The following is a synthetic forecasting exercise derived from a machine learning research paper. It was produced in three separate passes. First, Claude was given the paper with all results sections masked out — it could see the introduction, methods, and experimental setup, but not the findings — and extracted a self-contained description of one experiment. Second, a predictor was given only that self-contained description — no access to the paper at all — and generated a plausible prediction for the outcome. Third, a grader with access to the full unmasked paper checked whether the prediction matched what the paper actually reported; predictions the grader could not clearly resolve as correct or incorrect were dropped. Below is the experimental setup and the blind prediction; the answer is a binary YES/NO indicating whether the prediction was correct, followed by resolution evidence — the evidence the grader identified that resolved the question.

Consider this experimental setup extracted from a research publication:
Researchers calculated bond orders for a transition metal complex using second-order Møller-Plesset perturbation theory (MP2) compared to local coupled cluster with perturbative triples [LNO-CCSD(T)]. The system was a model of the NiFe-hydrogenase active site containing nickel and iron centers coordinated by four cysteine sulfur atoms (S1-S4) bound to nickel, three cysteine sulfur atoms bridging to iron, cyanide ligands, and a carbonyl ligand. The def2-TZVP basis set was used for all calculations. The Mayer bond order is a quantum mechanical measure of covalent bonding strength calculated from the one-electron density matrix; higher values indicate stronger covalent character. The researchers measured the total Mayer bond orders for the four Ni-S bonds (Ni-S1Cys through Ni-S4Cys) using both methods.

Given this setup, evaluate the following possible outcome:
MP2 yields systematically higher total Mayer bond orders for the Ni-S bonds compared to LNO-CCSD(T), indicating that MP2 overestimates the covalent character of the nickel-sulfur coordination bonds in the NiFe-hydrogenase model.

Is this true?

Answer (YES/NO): YES